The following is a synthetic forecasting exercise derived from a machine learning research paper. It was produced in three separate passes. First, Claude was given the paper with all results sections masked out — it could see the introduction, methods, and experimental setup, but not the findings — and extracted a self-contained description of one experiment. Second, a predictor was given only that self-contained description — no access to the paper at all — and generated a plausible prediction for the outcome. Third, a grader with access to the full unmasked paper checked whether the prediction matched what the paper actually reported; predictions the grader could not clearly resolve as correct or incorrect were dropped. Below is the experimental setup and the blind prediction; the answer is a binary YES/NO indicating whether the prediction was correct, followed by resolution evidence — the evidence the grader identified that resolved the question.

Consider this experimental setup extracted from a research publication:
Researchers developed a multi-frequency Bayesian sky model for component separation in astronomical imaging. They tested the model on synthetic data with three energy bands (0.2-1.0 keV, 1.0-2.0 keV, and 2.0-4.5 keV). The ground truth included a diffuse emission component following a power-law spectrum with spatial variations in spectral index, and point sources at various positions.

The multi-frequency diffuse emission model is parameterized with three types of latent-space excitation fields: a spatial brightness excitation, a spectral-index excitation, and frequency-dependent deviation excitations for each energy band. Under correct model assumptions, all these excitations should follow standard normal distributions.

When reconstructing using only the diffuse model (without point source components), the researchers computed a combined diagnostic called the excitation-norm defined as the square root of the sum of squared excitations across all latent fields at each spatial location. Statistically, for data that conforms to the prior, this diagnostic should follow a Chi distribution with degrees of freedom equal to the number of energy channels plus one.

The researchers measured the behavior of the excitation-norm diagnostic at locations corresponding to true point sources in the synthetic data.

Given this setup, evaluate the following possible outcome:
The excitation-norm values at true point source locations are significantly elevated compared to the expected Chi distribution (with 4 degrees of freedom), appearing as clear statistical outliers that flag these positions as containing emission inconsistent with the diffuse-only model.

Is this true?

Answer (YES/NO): YES